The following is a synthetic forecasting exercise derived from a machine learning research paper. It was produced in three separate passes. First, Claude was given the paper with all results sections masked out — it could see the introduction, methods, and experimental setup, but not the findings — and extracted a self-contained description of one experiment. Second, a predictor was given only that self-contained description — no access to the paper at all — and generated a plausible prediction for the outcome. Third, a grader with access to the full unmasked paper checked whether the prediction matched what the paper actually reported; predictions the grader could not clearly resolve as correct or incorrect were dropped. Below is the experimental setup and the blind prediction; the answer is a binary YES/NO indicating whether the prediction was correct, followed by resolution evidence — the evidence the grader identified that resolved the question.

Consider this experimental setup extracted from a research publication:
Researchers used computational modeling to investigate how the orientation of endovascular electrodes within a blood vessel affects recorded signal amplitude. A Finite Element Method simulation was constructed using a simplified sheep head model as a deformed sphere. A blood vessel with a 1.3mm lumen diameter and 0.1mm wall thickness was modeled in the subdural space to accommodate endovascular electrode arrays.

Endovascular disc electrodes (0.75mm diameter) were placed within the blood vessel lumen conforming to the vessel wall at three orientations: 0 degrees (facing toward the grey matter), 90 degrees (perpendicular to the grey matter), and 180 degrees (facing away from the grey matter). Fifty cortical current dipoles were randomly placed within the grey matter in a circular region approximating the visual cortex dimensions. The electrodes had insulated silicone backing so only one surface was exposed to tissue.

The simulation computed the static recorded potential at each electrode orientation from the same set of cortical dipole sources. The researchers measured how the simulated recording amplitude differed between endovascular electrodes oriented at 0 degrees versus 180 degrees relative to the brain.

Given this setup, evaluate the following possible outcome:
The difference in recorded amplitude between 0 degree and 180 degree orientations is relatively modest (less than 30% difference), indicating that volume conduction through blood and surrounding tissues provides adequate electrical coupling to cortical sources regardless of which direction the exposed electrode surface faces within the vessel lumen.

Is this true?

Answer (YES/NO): YES